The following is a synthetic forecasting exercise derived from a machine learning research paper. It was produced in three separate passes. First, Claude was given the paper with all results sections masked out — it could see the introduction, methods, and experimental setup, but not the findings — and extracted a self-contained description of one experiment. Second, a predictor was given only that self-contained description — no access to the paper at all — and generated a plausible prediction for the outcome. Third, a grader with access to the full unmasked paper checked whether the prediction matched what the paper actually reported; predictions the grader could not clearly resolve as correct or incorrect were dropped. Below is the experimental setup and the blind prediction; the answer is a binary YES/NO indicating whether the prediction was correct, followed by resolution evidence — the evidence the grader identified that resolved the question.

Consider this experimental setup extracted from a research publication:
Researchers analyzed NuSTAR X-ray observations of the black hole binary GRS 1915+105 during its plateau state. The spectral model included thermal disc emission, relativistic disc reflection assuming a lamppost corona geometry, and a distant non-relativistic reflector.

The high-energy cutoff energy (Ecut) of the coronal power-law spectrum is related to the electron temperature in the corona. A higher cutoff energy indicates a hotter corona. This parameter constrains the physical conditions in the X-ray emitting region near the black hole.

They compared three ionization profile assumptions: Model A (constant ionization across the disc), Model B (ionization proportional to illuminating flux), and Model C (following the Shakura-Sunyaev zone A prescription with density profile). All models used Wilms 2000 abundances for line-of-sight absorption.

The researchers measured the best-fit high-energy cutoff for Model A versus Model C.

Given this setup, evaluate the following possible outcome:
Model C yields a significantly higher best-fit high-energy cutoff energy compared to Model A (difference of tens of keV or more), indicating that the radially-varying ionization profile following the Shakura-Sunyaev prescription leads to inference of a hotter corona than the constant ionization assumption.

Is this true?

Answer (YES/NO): NO